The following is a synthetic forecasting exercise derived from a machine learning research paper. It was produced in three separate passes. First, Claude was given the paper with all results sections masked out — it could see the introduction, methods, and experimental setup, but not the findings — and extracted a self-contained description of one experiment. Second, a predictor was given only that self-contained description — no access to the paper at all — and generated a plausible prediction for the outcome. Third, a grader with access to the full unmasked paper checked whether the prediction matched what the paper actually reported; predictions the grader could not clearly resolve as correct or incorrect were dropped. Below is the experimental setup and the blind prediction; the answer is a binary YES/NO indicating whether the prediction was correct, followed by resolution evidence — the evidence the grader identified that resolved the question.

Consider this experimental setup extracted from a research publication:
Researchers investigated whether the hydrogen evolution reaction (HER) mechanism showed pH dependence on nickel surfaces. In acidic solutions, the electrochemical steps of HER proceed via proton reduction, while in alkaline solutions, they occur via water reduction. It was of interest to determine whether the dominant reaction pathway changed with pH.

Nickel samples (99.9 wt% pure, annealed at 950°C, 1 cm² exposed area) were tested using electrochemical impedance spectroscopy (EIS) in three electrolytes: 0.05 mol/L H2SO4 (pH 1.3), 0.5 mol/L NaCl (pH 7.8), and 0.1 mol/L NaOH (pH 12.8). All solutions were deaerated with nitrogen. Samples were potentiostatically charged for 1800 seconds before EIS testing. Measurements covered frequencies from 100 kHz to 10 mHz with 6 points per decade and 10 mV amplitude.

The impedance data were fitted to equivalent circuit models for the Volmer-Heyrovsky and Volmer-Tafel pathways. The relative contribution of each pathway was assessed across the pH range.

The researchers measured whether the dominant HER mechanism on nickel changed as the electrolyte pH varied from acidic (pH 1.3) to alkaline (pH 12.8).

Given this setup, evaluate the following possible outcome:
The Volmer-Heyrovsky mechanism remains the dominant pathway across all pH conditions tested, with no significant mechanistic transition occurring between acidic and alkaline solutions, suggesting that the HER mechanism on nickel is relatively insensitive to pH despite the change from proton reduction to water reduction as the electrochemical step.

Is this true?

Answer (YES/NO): YES